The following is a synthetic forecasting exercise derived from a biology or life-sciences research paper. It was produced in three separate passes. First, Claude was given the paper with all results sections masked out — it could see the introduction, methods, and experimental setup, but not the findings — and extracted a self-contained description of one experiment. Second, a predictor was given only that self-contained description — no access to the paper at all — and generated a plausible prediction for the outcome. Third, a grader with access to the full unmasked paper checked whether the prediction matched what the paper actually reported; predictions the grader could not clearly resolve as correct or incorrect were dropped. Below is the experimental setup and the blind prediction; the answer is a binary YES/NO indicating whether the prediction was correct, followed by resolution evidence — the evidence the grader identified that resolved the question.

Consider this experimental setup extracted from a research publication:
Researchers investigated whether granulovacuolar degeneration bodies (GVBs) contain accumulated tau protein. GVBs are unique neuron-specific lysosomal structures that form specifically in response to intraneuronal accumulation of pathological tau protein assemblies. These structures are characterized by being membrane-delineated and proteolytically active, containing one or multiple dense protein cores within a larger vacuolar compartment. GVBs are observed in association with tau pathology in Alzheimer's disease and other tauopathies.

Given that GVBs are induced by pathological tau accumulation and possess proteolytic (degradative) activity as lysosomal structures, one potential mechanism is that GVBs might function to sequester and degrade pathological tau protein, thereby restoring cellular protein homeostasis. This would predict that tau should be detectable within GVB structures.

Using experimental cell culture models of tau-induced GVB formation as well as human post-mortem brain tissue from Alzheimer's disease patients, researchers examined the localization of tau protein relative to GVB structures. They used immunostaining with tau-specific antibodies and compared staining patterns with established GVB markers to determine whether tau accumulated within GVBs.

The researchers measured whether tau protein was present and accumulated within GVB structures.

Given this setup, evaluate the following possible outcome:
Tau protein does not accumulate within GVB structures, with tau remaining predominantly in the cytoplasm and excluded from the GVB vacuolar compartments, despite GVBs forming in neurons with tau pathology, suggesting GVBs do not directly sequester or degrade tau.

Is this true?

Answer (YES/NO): YES